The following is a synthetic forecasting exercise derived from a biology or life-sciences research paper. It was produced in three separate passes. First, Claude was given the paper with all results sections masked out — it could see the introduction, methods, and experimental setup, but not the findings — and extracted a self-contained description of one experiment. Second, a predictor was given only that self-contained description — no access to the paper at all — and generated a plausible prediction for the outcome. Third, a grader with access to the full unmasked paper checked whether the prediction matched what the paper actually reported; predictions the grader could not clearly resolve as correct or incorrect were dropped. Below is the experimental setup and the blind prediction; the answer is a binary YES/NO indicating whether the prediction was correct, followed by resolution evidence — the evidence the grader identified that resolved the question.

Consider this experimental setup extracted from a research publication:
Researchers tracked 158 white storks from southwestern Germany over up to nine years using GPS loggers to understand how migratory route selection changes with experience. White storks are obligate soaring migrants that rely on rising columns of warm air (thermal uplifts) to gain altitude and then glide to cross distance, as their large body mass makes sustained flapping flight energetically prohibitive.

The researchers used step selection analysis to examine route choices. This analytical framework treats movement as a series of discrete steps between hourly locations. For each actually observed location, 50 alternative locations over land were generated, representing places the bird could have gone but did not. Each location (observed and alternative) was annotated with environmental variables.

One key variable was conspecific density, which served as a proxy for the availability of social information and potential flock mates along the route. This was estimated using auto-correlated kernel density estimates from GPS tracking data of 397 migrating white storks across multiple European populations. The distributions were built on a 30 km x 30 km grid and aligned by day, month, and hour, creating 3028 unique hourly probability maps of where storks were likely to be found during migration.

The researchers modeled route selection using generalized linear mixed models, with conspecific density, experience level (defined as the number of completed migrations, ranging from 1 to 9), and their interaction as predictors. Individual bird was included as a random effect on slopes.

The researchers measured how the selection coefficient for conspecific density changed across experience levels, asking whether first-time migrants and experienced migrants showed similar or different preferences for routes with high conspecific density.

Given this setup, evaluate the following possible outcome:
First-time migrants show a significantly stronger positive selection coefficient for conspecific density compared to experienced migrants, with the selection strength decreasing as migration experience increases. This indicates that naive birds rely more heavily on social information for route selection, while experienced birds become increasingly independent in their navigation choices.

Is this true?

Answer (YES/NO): YES